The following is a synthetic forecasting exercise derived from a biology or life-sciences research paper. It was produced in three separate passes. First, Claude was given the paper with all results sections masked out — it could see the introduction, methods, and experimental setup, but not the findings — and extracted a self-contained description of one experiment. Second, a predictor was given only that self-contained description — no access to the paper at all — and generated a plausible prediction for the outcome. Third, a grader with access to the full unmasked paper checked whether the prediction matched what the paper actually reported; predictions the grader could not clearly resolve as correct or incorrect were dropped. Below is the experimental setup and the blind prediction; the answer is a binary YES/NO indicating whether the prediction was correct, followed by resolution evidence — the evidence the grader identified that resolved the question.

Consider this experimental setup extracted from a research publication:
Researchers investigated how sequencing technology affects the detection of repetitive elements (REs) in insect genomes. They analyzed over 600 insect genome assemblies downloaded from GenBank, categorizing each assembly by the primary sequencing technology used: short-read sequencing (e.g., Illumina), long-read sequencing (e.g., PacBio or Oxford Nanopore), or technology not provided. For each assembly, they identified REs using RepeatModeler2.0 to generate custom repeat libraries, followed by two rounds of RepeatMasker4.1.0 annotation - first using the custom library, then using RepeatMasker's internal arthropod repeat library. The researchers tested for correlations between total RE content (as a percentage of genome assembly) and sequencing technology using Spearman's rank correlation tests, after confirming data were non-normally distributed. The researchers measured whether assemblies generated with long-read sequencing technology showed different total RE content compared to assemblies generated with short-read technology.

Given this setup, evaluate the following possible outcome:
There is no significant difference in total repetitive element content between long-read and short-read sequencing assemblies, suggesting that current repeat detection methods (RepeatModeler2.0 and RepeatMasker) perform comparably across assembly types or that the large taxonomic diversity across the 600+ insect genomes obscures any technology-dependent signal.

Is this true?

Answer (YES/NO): NO